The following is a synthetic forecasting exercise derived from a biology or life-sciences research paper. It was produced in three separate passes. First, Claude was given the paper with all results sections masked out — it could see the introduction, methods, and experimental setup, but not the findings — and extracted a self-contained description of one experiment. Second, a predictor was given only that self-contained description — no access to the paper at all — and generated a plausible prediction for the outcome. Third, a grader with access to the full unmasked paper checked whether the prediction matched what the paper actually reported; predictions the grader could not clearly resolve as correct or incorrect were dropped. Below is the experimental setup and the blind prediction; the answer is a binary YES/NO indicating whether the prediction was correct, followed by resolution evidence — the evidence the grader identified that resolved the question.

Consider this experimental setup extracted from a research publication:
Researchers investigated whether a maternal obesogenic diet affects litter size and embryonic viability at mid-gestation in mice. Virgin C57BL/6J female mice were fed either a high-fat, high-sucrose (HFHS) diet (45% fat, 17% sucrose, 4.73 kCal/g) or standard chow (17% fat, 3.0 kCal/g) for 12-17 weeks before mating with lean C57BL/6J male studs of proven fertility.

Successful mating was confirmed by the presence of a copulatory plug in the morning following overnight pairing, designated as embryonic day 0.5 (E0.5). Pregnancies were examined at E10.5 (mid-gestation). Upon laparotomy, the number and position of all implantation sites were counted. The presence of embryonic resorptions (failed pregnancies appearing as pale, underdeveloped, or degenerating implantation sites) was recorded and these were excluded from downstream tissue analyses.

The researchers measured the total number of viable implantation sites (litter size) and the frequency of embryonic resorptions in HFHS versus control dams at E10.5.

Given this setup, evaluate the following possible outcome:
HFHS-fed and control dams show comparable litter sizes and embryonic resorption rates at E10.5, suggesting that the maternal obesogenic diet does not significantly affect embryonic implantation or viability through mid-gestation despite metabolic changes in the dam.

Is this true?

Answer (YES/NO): YES